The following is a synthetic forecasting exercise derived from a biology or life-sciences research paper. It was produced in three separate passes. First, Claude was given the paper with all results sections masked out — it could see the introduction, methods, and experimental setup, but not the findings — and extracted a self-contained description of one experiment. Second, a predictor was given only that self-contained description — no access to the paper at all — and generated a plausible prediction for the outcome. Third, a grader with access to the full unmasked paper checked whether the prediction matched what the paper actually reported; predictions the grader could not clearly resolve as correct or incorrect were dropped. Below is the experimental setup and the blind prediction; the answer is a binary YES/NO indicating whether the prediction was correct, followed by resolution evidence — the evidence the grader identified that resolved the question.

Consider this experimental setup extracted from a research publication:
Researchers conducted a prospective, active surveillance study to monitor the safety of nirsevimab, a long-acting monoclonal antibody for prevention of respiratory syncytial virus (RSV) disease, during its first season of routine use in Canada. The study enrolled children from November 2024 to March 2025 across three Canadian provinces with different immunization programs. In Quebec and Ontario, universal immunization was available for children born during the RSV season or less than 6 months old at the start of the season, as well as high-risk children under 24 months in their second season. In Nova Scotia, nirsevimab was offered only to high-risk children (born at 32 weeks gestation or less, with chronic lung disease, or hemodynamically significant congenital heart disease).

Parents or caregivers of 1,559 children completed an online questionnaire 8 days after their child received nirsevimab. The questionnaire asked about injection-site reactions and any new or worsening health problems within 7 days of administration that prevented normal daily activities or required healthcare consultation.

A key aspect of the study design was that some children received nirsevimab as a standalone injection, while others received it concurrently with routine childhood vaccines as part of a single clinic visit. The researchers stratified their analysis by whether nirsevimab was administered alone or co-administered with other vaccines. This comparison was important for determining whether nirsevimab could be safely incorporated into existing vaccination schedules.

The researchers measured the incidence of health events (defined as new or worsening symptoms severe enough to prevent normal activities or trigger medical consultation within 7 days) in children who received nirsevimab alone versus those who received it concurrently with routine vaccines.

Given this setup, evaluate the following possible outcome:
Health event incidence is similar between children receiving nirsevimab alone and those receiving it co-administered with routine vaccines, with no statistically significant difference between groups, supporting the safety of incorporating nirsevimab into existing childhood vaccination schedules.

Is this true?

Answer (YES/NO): YES